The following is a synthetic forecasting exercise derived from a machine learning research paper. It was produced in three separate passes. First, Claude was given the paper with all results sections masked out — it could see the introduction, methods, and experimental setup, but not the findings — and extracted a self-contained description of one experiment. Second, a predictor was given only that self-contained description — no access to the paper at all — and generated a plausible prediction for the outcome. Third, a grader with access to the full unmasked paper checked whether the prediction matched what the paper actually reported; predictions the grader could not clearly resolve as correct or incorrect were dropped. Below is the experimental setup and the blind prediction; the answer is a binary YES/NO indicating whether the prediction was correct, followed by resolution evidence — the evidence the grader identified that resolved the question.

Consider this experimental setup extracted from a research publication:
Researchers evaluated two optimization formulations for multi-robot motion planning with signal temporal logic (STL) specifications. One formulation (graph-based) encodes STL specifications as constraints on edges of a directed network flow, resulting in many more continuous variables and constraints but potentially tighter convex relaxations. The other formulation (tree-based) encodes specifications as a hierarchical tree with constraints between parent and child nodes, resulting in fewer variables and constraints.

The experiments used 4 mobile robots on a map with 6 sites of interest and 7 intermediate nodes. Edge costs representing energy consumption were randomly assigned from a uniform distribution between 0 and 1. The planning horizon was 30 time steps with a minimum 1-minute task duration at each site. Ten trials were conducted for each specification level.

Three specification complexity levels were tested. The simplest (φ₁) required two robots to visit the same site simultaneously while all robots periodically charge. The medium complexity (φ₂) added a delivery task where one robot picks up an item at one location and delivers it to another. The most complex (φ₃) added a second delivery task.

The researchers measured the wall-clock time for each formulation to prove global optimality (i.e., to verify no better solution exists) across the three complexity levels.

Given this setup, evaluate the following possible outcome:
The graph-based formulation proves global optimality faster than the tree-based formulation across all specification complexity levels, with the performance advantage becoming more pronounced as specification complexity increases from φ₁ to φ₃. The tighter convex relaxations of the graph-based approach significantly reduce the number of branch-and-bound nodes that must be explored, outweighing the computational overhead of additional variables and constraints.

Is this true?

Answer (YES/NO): NO